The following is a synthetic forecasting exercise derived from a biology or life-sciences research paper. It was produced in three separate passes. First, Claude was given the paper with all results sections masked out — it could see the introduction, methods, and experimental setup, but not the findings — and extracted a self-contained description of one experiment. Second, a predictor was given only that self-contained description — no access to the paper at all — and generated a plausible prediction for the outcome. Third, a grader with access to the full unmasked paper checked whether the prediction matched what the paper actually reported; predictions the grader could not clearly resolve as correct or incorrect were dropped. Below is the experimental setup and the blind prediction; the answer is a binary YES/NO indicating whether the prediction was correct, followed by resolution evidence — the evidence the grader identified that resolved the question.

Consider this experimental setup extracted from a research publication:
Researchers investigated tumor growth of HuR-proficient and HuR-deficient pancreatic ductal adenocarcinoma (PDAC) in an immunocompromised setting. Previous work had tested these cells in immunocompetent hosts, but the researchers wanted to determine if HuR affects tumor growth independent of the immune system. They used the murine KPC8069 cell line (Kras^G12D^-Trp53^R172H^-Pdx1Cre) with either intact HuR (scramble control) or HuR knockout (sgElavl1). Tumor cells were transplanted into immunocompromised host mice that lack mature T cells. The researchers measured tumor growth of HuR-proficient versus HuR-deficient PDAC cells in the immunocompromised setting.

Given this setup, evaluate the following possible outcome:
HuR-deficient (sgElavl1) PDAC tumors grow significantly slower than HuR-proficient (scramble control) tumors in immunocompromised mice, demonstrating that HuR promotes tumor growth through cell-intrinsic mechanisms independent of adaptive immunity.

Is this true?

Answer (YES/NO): NO